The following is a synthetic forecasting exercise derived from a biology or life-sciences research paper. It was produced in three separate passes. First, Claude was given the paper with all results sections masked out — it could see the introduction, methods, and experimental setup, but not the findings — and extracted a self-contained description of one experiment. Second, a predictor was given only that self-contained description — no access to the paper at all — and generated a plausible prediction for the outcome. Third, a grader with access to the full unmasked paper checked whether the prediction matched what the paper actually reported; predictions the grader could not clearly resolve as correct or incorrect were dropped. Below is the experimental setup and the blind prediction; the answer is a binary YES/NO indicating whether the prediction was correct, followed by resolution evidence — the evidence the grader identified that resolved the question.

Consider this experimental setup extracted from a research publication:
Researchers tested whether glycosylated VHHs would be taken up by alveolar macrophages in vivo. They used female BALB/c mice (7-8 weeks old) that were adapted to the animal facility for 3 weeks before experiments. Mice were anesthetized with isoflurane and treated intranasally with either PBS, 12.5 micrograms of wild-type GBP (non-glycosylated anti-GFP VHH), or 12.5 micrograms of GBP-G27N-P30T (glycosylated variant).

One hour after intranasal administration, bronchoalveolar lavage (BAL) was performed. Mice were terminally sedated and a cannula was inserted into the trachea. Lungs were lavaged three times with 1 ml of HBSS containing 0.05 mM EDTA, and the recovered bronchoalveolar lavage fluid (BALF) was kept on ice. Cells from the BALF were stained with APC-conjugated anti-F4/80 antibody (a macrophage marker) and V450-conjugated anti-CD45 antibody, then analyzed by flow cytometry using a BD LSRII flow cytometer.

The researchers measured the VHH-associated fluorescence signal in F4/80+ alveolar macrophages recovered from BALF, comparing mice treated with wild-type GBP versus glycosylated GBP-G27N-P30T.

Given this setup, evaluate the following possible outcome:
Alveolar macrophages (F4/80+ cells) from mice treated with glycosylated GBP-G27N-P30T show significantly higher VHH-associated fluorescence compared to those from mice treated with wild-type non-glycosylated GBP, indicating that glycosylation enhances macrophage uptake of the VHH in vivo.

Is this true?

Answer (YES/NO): YES